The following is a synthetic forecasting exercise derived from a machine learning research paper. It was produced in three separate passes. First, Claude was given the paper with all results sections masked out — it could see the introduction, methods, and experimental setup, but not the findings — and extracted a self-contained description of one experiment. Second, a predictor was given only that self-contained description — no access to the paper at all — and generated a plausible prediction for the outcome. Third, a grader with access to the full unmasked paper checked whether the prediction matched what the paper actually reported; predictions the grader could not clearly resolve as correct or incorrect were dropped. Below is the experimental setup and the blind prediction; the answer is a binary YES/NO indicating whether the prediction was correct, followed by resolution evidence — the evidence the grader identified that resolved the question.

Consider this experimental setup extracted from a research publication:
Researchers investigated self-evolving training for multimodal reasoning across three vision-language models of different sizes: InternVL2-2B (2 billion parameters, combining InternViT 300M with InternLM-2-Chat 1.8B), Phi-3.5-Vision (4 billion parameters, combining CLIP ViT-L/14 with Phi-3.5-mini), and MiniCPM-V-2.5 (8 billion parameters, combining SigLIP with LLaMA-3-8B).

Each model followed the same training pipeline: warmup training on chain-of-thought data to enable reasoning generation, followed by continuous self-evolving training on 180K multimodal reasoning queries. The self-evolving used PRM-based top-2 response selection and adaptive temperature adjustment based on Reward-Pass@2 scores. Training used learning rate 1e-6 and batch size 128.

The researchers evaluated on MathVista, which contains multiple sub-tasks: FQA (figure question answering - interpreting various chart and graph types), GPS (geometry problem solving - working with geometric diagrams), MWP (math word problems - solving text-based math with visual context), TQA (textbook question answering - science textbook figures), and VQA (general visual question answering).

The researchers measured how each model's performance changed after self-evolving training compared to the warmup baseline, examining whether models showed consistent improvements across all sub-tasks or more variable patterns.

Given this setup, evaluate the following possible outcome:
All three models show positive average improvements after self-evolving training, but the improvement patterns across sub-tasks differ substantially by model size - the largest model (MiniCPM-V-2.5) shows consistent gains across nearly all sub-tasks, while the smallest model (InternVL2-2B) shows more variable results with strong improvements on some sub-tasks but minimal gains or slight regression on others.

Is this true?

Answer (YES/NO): YES